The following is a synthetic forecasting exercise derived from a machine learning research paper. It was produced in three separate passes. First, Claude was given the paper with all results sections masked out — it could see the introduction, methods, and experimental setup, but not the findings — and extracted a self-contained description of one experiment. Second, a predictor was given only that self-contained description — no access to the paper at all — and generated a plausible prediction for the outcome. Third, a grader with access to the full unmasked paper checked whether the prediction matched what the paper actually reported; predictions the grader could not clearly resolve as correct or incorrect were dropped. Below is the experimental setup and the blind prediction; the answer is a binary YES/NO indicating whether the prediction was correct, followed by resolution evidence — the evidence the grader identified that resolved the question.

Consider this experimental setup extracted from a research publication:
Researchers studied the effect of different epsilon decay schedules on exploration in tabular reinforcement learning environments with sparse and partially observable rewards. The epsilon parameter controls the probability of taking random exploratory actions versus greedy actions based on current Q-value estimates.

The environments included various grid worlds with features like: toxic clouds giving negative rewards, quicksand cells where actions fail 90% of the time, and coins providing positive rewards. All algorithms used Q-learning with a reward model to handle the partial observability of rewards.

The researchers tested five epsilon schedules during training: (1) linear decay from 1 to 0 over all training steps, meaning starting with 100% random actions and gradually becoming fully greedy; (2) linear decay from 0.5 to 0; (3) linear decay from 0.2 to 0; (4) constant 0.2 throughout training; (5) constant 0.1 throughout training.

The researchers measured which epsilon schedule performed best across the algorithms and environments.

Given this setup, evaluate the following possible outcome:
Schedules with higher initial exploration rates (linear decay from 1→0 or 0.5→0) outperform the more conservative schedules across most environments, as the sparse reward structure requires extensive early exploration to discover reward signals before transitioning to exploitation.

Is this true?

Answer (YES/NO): NO